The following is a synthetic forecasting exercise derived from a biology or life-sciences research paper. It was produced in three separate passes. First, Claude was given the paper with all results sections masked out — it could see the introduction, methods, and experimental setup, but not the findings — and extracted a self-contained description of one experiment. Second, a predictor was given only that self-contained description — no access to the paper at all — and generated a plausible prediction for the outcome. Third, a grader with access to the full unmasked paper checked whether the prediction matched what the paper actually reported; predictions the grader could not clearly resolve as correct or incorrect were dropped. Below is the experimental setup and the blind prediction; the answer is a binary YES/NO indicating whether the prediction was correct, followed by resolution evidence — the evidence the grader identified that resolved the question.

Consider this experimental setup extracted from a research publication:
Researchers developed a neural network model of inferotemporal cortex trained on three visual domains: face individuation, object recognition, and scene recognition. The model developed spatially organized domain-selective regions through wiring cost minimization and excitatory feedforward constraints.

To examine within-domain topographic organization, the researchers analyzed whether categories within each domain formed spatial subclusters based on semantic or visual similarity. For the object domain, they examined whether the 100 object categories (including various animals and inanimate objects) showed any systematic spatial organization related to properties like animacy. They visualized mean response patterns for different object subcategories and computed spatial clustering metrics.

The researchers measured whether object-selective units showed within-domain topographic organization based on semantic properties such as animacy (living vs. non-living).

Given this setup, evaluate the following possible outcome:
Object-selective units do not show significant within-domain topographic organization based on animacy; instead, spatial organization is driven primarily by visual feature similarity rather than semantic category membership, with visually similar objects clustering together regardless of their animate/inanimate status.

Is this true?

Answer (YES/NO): NO